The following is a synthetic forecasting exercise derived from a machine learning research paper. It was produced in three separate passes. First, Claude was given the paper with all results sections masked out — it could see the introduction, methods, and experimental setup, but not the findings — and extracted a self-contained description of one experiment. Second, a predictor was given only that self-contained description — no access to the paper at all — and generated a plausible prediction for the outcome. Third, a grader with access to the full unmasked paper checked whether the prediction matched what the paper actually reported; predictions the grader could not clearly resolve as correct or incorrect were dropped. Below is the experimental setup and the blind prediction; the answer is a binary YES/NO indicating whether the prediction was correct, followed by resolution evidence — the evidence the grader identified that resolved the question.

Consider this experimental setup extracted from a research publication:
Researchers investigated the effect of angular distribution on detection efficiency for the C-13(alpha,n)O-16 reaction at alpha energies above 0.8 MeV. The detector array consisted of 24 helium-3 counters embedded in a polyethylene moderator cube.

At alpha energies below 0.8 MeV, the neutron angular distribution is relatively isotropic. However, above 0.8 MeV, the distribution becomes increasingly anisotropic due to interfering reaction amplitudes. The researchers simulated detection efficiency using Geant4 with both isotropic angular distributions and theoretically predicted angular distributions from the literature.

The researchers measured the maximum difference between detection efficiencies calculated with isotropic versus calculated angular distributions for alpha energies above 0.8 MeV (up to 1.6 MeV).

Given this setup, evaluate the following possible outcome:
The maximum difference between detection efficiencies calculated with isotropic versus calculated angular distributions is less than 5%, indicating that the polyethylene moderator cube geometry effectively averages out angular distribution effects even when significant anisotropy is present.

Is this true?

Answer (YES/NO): NO